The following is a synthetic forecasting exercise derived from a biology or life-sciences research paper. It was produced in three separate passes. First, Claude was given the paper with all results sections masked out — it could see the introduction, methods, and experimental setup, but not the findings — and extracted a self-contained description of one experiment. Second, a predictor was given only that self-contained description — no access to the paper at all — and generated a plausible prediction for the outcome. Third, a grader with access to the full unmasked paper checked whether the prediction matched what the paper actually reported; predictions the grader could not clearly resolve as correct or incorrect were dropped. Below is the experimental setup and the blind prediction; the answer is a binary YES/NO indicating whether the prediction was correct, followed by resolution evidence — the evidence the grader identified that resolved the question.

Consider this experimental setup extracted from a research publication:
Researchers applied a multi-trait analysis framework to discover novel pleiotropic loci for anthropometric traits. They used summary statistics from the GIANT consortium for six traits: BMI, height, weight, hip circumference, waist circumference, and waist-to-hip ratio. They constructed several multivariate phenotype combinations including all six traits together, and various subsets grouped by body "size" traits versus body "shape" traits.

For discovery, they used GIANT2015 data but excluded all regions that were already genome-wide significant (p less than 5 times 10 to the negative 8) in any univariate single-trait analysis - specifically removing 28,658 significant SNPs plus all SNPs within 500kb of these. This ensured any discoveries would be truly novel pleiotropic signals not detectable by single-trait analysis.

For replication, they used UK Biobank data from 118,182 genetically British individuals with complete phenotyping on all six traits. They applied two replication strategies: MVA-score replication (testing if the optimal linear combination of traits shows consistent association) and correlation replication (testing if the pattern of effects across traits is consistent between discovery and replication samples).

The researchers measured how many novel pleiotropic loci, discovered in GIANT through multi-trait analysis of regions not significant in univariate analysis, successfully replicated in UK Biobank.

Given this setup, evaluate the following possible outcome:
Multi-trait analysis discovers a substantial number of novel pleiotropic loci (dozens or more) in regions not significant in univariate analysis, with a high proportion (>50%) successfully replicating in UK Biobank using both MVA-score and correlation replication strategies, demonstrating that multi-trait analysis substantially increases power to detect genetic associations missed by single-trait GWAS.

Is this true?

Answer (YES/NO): NO